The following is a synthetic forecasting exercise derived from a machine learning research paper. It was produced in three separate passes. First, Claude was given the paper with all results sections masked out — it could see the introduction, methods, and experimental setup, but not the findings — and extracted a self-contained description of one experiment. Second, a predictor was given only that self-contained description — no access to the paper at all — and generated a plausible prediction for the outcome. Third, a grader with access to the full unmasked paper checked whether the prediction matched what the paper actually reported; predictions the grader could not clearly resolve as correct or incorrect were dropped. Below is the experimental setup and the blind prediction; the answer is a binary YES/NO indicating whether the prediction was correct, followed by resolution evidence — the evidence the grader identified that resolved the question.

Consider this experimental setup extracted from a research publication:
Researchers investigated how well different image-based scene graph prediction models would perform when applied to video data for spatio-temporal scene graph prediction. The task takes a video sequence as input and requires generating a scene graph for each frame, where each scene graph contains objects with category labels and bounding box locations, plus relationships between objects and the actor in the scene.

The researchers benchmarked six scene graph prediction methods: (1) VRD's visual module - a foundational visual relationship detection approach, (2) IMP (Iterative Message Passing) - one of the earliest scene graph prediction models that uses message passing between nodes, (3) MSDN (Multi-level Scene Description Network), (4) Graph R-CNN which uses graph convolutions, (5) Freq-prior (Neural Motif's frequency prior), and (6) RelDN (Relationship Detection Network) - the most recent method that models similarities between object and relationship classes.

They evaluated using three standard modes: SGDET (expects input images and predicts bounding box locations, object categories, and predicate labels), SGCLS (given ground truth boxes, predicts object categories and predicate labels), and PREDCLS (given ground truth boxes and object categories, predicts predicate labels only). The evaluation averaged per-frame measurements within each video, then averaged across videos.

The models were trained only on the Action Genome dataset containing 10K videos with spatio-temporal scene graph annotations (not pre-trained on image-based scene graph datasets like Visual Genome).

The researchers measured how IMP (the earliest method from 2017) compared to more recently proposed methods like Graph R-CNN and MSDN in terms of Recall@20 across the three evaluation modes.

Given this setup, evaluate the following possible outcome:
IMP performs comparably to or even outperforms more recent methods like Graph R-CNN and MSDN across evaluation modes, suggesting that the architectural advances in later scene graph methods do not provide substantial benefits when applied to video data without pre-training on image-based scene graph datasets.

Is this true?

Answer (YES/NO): YES